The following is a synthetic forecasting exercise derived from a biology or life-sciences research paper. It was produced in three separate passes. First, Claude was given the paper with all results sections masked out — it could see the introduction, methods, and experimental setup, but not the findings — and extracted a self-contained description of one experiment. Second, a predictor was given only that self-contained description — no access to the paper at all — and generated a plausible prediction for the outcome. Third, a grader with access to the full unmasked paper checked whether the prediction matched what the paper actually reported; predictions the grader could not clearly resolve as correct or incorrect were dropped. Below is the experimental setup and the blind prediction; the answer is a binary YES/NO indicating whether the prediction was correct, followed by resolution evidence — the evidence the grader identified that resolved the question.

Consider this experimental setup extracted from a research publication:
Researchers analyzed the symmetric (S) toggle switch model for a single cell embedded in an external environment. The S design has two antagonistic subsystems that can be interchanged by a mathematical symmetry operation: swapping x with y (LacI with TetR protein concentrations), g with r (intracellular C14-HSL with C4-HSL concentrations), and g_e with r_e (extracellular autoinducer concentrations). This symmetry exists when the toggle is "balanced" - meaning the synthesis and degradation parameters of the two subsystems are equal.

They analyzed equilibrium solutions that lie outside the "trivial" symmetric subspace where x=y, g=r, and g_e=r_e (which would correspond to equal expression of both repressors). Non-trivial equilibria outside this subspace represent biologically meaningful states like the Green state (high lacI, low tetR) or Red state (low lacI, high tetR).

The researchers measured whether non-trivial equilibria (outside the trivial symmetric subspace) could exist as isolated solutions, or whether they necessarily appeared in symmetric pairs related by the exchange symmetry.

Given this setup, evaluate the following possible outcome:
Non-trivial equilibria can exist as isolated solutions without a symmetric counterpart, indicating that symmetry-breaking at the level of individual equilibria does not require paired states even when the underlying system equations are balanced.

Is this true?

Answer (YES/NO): NO